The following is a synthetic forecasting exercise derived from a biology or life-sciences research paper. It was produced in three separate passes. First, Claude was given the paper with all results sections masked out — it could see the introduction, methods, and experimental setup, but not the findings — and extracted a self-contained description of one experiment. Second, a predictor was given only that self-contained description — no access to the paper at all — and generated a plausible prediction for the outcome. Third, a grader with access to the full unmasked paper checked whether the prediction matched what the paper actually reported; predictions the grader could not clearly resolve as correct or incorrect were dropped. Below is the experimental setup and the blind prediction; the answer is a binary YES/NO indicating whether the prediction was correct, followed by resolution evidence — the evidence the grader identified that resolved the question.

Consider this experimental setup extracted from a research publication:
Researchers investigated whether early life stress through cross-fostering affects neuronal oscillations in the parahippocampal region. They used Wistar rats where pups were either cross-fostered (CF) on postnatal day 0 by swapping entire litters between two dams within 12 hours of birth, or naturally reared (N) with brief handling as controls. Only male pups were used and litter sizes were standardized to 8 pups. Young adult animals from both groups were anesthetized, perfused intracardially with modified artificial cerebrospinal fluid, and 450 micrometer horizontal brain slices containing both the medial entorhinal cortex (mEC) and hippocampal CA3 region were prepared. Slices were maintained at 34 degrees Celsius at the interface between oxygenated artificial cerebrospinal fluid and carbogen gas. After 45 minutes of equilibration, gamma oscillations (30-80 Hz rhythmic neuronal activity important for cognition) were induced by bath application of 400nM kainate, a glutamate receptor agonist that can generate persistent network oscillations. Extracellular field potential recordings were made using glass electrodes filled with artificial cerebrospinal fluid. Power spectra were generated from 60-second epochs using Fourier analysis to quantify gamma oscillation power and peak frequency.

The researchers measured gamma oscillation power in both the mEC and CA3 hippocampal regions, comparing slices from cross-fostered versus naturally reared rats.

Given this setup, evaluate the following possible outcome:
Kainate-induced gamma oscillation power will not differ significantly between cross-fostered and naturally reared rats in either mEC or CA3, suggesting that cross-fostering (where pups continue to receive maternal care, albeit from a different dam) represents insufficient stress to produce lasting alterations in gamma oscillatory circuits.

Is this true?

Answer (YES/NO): NO